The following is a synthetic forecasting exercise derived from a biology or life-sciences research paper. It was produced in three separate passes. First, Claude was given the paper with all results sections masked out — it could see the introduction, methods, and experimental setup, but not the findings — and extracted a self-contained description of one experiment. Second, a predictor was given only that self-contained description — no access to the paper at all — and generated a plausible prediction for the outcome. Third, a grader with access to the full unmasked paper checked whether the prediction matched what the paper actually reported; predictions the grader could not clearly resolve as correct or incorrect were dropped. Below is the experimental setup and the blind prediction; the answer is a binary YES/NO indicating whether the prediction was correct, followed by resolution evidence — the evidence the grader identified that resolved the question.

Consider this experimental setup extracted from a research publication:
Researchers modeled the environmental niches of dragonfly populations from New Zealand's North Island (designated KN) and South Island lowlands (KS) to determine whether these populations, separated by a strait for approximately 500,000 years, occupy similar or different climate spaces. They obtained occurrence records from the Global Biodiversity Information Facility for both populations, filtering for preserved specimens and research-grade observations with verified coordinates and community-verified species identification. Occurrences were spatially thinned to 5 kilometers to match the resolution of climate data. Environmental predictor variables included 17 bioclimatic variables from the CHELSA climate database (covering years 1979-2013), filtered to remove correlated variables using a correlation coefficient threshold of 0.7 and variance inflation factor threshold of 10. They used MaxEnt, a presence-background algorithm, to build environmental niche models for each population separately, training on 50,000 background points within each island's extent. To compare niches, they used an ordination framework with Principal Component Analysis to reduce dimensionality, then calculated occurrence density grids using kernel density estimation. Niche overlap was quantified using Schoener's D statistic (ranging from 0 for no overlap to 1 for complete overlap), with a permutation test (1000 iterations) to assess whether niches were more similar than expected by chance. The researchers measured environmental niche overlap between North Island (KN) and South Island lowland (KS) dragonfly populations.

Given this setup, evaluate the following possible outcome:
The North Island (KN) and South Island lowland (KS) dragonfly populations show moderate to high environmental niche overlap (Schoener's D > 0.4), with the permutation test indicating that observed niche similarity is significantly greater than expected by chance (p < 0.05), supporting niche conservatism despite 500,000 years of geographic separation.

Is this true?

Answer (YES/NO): NO